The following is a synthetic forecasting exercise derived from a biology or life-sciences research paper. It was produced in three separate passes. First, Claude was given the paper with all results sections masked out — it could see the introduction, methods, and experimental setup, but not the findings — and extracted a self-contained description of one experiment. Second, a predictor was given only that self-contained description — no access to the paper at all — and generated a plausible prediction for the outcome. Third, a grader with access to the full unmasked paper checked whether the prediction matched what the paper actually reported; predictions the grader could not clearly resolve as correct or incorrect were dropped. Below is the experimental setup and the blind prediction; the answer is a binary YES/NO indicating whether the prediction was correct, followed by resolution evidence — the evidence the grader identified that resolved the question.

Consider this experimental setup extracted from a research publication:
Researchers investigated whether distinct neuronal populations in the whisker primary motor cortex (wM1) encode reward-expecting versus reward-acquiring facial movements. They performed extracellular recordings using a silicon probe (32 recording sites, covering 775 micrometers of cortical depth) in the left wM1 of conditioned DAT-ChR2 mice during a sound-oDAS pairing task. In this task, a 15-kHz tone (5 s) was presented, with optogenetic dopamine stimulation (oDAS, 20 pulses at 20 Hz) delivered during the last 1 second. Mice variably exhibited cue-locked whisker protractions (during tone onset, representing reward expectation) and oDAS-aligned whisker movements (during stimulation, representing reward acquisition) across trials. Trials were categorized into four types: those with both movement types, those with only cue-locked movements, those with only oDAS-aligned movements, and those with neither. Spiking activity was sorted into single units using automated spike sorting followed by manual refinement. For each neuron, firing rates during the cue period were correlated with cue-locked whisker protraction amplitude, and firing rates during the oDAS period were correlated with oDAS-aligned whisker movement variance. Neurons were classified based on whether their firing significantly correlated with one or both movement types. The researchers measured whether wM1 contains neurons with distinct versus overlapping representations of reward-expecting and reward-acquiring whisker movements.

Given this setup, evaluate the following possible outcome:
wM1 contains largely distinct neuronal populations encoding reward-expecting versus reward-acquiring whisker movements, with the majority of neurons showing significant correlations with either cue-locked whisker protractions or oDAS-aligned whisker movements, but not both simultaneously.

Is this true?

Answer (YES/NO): YES